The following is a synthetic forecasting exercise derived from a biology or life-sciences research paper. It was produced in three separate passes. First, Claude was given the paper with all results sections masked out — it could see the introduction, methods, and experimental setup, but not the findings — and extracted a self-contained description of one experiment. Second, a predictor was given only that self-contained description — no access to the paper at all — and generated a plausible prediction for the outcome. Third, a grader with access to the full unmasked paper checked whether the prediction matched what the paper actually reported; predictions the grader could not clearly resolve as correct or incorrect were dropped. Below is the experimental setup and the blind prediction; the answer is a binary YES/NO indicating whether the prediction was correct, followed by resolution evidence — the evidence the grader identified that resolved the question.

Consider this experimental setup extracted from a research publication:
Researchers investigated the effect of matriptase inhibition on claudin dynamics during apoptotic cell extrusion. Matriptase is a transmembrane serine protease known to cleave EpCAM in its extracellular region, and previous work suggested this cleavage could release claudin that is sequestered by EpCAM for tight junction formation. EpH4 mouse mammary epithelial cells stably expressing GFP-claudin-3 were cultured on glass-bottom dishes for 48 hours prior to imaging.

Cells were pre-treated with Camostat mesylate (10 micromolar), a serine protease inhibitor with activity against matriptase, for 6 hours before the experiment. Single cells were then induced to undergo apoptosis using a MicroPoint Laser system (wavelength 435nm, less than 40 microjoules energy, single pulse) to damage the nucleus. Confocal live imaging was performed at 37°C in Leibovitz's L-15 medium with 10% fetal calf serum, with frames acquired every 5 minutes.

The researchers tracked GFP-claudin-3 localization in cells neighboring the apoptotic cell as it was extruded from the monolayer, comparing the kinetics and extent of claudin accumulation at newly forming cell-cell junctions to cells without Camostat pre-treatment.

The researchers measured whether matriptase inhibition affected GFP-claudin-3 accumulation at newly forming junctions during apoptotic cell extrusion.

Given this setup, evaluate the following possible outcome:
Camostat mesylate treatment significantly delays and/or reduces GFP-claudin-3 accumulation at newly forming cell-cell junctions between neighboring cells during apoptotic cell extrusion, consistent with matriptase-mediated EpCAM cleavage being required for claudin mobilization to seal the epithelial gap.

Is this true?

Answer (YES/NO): YES